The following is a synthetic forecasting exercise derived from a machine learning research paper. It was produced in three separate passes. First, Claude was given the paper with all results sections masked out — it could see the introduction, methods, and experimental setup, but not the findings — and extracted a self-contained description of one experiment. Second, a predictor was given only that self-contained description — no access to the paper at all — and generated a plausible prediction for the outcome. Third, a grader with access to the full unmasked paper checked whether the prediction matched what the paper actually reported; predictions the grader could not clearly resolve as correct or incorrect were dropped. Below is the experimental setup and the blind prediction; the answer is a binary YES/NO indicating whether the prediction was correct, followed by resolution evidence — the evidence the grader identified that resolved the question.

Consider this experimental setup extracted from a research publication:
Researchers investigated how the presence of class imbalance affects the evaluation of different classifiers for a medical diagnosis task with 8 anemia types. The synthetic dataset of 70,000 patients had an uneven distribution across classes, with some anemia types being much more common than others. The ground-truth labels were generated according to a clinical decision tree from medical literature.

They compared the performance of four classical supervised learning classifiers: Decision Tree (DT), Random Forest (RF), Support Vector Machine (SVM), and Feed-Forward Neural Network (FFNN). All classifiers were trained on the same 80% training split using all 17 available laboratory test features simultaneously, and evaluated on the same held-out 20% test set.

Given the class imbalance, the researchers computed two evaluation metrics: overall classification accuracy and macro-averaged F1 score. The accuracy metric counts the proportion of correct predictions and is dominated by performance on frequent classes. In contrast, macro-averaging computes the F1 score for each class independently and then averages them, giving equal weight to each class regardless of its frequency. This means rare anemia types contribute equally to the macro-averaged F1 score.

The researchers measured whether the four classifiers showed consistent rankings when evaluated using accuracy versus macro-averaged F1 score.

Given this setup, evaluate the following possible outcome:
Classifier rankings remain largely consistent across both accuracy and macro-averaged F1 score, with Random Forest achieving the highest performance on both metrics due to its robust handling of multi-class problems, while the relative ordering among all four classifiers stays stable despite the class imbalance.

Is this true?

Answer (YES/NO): NO